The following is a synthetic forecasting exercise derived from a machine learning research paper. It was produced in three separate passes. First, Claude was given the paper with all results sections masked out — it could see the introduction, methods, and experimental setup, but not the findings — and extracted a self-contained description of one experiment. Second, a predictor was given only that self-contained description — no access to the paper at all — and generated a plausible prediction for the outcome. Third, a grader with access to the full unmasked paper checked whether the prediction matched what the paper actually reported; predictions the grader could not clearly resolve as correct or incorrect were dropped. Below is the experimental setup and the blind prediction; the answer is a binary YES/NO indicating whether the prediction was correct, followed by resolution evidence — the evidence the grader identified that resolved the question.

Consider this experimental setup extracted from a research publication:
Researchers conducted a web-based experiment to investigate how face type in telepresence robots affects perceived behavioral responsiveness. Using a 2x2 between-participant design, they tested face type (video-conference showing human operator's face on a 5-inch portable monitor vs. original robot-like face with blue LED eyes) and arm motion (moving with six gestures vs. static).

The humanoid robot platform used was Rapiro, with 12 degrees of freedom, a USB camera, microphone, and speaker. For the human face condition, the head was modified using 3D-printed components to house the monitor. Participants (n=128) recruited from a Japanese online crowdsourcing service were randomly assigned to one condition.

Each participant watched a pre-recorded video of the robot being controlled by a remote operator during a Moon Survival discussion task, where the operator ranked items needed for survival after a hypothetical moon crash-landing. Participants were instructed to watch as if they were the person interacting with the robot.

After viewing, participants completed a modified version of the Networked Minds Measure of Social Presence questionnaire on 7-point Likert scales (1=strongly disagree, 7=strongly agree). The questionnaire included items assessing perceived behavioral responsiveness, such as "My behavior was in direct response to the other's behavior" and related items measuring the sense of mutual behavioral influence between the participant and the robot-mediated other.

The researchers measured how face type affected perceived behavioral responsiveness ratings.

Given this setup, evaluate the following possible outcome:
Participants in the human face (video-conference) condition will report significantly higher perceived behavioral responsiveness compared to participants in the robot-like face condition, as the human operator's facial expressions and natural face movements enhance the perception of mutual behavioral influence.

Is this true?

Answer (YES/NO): NO